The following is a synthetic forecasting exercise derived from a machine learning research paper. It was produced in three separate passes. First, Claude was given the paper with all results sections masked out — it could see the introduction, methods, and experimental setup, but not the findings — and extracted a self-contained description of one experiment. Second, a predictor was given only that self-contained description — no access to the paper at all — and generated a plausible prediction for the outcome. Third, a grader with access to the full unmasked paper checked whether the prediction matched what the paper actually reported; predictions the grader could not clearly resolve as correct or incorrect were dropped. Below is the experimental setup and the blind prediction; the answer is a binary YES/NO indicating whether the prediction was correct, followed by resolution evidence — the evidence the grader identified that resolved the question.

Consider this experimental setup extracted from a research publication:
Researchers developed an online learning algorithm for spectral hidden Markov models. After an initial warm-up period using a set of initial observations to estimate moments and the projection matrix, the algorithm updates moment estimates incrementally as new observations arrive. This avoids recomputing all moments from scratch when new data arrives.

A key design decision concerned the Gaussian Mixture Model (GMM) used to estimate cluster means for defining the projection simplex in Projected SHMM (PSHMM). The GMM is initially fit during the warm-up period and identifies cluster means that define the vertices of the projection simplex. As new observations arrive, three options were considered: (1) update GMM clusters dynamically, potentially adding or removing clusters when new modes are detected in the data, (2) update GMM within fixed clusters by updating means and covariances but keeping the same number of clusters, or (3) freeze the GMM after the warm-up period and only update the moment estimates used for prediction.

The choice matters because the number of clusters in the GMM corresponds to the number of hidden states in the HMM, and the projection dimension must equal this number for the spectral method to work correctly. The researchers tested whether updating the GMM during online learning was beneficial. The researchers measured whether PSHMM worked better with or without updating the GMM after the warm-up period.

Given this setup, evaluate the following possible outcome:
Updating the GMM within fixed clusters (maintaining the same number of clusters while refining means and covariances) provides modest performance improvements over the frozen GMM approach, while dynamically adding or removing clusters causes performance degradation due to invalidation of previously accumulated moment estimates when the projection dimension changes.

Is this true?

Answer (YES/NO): NO